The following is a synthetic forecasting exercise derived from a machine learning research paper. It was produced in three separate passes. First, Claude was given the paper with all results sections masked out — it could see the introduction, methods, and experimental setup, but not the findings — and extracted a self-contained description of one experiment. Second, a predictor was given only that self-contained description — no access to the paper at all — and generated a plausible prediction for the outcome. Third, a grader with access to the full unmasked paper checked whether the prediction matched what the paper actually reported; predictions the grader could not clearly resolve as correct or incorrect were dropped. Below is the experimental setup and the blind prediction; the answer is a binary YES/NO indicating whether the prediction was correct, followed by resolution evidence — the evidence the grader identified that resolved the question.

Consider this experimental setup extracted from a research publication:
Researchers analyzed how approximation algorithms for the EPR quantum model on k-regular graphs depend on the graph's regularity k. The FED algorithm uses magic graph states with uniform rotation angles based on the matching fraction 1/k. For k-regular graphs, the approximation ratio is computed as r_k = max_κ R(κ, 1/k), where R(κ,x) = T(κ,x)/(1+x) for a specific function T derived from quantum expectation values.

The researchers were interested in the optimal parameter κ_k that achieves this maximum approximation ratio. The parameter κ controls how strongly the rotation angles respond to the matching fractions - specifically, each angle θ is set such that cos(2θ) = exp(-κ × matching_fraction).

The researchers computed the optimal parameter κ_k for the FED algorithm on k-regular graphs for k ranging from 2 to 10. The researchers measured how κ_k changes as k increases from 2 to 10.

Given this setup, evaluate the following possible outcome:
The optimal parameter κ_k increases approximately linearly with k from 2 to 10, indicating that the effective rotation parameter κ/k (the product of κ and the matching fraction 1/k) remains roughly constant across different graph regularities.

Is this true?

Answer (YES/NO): NO